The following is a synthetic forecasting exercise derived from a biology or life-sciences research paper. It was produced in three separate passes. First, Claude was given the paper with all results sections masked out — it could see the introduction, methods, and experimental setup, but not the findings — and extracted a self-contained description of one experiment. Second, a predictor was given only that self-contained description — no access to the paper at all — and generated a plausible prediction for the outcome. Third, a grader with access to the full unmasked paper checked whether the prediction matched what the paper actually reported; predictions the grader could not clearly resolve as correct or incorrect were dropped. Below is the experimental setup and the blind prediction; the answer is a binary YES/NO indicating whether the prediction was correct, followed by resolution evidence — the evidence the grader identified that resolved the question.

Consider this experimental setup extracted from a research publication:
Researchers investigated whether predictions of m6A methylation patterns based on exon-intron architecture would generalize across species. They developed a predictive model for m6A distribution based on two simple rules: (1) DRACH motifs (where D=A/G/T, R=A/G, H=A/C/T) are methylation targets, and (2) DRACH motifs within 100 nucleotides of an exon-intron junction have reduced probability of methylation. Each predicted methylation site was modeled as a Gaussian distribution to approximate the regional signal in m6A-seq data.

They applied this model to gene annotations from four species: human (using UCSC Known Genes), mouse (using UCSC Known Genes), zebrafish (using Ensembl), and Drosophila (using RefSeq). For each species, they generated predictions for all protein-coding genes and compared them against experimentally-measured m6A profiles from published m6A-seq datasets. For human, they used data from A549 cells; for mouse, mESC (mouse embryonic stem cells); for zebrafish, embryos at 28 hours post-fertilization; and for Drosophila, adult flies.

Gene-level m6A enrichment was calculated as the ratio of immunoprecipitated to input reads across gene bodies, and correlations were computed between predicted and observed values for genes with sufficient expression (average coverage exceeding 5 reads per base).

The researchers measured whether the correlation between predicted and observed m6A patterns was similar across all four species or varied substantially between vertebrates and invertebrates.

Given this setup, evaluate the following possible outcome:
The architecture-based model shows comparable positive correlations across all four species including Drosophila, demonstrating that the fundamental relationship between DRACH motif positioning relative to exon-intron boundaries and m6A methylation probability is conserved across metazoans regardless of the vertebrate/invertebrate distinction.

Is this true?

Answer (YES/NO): NO